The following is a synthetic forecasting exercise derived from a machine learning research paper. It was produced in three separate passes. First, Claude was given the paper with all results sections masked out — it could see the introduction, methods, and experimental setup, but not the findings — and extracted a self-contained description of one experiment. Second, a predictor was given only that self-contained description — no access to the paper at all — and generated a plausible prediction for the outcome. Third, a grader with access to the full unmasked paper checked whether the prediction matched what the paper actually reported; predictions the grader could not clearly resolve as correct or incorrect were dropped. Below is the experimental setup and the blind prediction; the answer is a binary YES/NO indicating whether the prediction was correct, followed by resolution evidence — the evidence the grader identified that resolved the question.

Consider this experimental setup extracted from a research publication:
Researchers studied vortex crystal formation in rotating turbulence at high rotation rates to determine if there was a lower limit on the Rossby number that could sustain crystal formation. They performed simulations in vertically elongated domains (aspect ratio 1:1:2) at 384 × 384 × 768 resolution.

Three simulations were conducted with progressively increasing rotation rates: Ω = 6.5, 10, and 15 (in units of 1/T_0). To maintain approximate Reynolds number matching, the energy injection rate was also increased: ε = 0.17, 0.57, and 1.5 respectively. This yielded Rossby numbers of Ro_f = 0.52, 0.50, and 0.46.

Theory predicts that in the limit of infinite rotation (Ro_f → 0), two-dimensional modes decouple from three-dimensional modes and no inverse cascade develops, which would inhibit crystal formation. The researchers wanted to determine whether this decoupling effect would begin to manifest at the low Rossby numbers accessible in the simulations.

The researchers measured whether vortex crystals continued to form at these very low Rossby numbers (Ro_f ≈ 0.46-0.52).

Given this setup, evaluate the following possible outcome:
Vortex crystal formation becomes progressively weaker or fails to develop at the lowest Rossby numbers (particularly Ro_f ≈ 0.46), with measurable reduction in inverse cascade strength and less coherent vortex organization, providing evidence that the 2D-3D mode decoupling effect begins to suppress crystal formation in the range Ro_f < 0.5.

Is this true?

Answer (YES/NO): NO